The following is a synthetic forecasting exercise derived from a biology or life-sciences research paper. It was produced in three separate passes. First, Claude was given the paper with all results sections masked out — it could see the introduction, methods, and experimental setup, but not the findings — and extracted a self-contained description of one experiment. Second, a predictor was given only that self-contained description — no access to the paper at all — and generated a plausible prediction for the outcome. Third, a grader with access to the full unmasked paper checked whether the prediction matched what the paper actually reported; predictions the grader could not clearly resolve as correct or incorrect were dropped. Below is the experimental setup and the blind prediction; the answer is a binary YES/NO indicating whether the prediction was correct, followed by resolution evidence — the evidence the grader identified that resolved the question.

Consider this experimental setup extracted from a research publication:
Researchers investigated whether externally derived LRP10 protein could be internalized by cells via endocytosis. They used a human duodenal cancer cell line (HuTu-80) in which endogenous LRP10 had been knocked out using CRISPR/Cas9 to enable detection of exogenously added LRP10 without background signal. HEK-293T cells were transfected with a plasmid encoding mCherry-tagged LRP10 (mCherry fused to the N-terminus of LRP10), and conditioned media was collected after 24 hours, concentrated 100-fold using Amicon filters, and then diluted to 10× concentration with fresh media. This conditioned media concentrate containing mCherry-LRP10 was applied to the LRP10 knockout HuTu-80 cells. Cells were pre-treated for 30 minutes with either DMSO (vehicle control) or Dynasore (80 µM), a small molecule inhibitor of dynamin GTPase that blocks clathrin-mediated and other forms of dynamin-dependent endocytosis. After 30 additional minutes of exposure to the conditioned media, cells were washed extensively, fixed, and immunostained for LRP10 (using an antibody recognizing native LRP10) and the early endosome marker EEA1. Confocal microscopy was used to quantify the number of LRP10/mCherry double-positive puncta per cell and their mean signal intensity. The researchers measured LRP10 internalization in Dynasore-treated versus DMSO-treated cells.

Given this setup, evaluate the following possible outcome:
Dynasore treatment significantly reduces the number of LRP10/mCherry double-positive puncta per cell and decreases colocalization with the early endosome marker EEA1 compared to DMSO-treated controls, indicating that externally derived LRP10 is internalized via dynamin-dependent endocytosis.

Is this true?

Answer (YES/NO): NO